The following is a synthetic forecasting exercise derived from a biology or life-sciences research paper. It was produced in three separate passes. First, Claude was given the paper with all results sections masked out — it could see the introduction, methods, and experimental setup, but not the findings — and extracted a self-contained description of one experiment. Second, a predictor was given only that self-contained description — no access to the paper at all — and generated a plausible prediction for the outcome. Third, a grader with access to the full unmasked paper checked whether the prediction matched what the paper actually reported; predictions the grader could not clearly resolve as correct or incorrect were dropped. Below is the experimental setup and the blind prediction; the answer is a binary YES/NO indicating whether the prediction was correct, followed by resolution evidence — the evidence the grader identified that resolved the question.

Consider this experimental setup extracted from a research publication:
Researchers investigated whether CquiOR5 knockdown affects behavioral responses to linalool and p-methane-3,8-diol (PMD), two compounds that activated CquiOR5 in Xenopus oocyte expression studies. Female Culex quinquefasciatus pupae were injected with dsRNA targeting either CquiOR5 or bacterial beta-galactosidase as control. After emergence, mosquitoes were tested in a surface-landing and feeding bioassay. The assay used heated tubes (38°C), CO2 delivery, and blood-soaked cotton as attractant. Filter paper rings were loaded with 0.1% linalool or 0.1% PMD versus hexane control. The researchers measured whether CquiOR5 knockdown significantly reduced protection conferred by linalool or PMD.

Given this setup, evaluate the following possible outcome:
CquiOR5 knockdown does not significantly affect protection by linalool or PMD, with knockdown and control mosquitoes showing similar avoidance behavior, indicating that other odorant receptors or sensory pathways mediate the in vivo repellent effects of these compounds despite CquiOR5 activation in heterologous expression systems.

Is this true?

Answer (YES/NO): YES